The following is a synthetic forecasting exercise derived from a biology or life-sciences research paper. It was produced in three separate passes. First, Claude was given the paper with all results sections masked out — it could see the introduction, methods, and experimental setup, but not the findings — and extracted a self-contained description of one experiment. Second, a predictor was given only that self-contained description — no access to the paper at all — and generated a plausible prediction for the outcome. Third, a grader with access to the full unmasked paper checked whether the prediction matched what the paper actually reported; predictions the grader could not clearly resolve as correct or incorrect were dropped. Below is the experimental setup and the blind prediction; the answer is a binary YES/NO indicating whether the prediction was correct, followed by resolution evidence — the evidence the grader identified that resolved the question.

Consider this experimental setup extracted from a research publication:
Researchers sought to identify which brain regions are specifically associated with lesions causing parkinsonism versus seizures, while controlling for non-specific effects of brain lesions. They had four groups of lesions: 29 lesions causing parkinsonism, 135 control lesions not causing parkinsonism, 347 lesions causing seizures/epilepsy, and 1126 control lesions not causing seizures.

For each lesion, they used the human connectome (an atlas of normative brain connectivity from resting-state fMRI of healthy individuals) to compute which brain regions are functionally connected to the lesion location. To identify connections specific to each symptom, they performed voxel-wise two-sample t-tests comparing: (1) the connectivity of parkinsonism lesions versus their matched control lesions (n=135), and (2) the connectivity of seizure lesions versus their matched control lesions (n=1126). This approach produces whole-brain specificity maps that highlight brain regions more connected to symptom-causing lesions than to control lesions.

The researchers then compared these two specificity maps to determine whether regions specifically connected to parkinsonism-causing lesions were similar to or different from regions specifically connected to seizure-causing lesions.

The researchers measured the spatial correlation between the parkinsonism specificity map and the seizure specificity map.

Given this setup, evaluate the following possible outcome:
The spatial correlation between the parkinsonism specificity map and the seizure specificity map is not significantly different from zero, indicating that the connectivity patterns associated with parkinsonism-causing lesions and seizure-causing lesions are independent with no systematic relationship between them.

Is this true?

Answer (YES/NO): NO